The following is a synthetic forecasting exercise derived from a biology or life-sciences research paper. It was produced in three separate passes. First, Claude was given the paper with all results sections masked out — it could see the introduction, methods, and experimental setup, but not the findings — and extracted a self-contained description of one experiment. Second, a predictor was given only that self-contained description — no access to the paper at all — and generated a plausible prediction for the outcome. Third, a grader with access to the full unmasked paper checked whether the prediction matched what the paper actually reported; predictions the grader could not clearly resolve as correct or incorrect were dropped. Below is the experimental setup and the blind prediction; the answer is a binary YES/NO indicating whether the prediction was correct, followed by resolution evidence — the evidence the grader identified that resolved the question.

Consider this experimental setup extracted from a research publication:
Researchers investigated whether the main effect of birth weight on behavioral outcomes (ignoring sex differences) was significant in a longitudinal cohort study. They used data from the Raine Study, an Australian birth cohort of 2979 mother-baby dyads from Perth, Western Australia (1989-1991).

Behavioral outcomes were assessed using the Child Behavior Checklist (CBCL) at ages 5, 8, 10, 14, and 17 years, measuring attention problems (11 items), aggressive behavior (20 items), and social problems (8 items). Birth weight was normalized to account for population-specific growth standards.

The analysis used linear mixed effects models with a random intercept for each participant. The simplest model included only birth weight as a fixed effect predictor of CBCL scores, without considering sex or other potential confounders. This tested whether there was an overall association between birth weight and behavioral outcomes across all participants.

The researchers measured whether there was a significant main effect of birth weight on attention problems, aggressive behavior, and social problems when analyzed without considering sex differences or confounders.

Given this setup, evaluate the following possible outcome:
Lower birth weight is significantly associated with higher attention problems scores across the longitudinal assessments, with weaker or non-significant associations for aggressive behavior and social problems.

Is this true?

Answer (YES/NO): NO